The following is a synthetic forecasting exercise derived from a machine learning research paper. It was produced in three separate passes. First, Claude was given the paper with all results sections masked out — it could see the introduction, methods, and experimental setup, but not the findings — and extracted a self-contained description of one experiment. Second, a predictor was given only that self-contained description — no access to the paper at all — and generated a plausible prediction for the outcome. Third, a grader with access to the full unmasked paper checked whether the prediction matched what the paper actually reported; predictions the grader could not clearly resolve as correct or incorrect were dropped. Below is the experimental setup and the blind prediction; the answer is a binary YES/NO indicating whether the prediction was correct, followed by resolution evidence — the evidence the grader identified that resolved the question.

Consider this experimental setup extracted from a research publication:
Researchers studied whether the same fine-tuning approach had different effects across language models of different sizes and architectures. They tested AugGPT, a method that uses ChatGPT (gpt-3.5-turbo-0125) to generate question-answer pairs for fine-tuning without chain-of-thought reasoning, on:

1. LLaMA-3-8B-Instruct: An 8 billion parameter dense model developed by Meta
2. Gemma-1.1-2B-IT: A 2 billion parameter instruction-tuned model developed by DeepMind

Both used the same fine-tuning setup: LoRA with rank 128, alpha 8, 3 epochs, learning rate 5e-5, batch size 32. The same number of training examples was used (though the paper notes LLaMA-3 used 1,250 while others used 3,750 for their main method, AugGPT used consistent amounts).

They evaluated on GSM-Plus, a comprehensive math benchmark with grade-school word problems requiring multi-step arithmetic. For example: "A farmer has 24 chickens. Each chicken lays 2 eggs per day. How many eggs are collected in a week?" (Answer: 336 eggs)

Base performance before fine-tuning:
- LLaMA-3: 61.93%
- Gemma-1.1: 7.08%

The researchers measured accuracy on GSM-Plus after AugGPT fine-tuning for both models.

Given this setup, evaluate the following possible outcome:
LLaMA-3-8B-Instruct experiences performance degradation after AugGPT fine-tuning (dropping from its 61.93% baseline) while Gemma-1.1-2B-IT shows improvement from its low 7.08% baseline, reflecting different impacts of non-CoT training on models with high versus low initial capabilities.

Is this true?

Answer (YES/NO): NO